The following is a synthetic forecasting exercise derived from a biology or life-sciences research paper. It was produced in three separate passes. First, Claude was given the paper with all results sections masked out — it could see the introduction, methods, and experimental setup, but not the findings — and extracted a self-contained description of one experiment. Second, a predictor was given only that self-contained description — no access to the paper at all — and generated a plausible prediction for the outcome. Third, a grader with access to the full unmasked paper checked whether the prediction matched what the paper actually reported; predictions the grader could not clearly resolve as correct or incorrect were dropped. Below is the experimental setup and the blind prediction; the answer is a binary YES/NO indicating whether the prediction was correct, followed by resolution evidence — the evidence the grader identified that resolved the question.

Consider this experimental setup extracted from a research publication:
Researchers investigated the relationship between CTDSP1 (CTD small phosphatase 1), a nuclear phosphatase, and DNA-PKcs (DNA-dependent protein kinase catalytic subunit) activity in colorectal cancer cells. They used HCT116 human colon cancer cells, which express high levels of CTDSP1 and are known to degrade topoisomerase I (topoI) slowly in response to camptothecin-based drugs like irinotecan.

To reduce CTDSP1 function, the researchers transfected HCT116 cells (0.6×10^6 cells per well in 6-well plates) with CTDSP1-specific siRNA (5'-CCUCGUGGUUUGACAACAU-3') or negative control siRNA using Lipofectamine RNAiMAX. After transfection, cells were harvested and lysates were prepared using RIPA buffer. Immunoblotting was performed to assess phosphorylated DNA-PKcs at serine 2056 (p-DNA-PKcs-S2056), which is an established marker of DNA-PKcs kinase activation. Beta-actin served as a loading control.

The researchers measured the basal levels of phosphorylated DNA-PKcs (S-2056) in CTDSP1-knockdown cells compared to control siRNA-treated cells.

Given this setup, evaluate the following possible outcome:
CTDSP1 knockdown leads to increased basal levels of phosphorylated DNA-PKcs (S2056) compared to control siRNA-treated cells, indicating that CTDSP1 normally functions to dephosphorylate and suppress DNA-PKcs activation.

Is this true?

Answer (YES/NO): YES